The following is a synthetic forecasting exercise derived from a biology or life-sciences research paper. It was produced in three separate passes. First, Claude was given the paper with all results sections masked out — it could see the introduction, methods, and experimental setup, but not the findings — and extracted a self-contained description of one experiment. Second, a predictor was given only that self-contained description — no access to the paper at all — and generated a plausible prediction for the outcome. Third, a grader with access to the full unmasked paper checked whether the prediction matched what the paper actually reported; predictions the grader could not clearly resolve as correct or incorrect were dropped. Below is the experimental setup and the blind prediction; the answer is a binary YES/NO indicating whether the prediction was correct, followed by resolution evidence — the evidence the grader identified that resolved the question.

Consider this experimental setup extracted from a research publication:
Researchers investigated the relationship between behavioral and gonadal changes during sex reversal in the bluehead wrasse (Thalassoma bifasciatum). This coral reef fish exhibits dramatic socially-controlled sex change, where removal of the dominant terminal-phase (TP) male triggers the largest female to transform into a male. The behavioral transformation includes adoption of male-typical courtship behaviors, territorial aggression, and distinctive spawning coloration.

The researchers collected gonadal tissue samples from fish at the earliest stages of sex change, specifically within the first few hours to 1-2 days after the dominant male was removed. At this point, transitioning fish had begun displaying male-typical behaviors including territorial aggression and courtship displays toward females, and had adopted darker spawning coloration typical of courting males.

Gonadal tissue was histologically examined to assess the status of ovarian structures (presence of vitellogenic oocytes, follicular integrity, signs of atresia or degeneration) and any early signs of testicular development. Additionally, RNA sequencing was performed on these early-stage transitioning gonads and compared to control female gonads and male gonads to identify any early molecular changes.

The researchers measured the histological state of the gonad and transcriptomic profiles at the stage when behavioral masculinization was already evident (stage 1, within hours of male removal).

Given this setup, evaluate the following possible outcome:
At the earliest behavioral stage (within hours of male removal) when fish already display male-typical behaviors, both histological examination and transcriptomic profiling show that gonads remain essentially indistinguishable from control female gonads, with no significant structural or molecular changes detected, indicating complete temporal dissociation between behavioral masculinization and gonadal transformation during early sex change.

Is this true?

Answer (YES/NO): NO